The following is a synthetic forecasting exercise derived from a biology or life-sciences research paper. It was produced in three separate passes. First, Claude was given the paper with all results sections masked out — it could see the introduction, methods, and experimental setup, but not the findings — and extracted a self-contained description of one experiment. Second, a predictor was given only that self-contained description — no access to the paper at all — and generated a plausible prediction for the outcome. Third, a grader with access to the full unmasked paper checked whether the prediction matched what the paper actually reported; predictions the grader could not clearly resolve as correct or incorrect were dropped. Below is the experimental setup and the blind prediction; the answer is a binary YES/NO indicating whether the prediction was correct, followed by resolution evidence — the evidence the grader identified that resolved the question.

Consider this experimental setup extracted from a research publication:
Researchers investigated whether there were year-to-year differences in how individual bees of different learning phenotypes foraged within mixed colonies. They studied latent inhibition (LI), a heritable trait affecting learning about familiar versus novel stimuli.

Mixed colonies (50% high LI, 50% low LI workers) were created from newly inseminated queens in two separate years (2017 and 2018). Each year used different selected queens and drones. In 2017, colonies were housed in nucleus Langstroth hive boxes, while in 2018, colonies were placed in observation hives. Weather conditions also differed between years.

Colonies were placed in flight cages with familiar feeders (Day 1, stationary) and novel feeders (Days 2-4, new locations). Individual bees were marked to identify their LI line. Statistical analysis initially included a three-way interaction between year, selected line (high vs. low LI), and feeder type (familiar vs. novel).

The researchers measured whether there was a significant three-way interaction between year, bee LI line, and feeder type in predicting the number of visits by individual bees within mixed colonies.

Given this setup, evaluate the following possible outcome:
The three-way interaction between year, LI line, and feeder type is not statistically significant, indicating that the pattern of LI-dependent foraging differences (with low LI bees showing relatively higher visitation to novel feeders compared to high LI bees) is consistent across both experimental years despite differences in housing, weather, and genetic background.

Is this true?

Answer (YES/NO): NO